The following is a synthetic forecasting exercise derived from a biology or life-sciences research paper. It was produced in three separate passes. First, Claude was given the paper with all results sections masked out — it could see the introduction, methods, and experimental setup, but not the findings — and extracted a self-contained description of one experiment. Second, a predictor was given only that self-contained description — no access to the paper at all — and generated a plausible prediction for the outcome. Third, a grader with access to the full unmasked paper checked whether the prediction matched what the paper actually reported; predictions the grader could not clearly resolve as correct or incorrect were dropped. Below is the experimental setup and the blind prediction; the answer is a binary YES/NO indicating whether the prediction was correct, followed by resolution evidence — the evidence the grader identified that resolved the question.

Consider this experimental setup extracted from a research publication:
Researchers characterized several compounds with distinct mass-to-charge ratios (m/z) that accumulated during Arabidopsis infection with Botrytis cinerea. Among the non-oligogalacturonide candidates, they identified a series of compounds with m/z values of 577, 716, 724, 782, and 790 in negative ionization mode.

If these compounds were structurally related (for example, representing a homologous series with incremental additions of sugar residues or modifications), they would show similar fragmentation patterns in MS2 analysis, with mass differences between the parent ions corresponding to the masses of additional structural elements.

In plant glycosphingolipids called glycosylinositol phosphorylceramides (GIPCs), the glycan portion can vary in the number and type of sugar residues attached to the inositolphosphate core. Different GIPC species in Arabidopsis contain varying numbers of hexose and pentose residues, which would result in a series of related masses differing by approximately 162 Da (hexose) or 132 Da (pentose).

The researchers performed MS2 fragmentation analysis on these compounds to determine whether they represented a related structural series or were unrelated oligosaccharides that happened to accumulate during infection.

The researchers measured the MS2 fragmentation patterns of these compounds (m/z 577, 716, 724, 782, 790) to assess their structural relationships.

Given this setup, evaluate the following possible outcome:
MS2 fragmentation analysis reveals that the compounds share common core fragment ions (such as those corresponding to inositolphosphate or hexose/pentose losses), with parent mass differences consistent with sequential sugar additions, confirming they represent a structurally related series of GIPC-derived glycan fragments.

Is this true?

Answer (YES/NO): YES